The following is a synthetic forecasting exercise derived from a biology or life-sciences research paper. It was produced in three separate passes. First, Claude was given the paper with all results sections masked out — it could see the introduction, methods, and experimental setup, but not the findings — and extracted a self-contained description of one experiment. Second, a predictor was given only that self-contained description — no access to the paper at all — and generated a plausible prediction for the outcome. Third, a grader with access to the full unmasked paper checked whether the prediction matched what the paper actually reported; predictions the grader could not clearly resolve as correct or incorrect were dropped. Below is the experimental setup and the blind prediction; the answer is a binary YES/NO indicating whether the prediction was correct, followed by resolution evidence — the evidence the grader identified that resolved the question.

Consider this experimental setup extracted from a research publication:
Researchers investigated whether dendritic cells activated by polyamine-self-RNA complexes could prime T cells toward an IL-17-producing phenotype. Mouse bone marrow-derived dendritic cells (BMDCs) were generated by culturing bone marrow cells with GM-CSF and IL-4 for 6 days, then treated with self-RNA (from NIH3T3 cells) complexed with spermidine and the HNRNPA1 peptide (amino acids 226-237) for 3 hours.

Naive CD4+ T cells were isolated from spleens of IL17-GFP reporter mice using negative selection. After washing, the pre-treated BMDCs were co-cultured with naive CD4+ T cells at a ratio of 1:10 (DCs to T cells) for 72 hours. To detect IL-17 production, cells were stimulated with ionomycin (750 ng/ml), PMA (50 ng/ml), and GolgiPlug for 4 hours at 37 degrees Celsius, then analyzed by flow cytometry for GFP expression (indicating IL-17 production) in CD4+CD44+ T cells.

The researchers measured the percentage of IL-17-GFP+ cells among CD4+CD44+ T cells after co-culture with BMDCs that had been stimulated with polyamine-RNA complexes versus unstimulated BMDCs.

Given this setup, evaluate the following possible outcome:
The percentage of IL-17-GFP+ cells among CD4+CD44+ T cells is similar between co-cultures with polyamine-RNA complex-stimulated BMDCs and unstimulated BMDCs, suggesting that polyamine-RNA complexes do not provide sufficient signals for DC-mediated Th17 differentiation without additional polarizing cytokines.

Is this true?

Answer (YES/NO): NO